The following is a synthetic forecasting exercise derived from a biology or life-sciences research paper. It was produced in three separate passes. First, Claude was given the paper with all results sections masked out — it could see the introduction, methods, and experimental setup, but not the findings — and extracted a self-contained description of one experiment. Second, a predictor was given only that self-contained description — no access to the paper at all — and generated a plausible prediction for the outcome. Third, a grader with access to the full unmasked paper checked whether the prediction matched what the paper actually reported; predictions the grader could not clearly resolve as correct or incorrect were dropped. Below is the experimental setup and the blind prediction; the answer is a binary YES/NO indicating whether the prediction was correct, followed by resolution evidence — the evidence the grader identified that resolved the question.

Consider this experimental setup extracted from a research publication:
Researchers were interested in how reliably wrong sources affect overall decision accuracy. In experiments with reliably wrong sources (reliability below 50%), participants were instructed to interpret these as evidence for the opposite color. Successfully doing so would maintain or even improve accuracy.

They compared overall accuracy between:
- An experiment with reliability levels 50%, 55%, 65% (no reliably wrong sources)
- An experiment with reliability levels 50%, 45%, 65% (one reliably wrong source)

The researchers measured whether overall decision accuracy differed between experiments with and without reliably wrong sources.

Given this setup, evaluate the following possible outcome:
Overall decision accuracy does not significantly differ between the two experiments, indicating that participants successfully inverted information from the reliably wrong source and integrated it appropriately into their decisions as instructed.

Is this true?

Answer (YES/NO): NO